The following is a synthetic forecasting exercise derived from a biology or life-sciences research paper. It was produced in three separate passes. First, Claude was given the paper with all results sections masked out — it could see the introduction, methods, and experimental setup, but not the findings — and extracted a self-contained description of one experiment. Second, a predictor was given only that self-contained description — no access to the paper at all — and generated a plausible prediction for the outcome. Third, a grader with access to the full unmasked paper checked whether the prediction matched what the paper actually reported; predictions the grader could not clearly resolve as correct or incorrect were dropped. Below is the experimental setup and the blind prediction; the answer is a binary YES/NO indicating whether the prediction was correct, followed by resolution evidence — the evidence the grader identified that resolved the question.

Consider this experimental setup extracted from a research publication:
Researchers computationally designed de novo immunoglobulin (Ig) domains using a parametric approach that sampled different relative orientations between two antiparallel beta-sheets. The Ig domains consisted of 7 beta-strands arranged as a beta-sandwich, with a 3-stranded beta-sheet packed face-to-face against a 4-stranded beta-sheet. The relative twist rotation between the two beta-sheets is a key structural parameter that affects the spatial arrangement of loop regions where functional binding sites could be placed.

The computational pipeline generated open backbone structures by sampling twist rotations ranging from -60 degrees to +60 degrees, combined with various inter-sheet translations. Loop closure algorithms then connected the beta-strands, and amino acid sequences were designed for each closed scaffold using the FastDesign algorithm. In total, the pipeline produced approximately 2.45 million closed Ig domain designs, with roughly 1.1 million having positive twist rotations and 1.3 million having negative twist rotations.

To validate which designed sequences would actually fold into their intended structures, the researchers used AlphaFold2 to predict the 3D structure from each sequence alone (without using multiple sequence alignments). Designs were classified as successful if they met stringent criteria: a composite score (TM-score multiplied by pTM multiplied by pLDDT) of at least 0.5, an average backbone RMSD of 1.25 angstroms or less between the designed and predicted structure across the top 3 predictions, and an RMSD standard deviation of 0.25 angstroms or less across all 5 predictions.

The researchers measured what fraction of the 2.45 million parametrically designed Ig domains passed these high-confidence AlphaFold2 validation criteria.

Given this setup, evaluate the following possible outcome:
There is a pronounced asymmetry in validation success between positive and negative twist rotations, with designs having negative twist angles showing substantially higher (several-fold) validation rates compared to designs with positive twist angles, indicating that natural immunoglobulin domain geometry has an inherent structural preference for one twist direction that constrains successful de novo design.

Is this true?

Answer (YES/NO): YES